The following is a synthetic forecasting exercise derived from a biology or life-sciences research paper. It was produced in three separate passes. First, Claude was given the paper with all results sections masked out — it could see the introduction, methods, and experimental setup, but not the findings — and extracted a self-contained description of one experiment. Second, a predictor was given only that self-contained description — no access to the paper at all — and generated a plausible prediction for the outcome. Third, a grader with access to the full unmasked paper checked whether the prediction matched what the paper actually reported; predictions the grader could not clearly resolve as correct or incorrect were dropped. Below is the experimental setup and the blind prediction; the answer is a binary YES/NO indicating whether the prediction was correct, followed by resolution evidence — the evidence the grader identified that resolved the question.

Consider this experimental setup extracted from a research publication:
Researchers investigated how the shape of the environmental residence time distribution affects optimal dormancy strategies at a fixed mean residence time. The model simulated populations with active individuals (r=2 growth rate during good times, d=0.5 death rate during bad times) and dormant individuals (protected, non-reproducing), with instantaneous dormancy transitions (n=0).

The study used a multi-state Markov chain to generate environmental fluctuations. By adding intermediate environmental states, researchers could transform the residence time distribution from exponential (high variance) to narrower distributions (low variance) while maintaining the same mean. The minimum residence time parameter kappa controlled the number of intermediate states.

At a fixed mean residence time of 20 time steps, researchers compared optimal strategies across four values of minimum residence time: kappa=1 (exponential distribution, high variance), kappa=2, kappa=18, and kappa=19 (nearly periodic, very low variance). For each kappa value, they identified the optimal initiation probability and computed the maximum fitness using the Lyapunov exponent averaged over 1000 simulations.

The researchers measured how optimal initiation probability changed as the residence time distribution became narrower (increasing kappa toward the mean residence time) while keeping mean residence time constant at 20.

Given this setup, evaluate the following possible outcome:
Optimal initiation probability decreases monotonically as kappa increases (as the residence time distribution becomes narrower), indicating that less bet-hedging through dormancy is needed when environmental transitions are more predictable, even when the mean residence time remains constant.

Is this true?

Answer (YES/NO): NO